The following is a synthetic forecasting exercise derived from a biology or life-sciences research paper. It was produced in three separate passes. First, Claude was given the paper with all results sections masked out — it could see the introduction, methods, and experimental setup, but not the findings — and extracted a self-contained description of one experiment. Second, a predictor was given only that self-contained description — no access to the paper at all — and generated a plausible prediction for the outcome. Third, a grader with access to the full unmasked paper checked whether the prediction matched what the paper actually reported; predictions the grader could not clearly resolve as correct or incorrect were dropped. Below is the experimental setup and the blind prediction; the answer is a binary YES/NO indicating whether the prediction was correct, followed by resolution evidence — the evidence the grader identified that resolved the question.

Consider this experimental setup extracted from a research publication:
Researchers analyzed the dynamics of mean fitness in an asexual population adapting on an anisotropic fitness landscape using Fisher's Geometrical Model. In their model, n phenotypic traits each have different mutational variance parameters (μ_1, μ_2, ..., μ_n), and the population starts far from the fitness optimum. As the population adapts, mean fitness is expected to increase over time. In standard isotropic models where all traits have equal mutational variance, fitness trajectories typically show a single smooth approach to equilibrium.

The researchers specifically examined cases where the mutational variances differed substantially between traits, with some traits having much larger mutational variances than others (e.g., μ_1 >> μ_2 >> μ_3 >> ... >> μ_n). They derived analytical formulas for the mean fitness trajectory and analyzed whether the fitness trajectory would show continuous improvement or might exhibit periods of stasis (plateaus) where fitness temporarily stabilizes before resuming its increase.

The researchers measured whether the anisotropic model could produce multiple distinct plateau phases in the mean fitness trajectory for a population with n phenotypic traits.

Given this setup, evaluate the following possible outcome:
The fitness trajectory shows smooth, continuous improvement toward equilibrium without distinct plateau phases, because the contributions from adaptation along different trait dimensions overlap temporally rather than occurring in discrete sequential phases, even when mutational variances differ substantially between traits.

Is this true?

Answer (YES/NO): NO